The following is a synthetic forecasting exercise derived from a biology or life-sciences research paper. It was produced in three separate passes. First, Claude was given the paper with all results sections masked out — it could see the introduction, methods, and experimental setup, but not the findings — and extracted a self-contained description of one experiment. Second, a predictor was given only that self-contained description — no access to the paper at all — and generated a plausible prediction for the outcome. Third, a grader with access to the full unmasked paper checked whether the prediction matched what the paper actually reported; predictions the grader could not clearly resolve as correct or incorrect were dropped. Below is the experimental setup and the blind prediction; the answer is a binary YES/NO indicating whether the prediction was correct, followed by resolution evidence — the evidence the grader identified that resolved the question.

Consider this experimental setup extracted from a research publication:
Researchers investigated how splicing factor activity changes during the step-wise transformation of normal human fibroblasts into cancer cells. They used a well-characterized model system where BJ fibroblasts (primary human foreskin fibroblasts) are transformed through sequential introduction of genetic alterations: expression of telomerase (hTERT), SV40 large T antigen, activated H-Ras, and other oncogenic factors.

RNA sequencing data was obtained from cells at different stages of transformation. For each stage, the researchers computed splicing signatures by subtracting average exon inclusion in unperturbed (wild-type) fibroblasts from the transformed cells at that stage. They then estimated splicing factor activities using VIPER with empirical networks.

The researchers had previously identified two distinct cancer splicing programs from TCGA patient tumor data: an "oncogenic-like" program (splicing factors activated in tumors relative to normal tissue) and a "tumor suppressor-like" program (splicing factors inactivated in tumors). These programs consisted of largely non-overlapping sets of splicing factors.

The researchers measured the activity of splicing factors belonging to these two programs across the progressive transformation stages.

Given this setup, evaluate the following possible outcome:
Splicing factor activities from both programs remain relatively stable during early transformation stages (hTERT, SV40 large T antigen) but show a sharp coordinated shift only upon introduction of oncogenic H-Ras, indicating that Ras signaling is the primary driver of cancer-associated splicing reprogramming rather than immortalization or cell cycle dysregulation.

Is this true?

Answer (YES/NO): NO